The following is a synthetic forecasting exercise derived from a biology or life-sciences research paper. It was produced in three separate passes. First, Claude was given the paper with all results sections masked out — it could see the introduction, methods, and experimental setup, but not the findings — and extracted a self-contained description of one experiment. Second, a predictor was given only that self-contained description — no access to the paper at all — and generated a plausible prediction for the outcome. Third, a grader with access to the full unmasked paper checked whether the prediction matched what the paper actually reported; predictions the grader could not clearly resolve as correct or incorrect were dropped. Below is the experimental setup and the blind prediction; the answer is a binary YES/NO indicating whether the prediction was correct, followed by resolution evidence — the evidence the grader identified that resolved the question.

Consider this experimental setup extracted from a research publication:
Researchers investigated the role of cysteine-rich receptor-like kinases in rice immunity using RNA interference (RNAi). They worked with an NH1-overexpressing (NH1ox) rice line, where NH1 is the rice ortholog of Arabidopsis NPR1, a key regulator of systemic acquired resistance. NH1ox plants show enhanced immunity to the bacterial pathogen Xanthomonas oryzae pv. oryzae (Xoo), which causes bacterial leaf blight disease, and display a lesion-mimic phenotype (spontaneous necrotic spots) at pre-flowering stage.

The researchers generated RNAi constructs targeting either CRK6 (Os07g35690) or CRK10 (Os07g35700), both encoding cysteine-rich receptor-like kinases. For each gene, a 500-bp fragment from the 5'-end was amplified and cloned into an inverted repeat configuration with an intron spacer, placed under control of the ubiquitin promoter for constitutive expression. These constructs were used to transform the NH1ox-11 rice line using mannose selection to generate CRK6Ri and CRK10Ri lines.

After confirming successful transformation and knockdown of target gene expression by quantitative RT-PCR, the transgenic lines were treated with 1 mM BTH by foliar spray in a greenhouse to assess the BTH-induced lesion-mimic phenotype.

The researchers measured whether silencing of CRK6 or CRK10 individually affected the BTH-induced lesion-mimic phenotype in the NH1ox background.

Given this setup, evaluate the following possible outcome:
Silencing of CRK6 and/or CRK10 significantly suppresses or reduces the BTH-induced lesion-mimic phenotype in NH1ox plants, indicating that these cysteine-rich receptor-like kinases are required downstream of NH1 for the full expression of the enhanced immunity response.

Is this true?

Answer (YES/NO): YES